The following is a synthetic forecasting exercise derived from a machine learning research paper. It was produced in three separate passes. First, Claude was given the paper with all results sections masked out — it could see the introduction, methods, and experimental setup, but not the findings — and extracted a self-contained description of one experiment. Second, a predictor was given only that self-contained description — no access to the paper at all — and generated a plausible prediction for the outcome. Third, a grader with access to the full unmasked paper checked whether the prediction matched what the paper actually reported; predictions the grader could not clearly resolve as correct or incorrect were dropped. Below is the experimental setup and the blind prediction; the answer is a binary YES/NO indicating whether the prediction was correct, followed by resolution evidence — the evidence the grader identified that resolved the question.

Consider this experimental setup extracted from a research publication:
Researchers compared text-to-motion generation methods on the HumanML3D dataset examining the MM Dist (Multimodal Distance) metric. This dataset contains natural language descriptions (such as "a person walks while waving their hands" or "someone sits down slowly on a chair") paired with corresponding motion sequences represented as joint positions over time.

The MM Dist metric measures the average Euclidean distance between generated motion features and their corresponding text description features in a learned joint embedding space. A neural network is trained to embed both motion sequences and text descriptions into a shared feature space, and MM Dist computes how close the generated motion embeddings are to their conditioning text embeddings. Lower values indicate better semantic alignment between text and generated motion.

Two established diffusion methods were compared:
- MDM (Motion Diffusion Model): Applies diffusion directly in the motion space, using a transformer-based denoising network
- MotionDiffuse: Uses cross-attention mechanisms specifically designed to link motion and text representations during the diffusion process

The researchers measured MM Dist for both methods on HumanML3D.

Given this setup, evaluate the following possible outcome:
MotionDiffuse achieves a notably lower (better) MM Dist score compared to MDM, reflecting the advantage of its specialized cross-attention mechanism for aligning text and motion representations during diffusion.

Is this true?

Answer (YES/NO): YES